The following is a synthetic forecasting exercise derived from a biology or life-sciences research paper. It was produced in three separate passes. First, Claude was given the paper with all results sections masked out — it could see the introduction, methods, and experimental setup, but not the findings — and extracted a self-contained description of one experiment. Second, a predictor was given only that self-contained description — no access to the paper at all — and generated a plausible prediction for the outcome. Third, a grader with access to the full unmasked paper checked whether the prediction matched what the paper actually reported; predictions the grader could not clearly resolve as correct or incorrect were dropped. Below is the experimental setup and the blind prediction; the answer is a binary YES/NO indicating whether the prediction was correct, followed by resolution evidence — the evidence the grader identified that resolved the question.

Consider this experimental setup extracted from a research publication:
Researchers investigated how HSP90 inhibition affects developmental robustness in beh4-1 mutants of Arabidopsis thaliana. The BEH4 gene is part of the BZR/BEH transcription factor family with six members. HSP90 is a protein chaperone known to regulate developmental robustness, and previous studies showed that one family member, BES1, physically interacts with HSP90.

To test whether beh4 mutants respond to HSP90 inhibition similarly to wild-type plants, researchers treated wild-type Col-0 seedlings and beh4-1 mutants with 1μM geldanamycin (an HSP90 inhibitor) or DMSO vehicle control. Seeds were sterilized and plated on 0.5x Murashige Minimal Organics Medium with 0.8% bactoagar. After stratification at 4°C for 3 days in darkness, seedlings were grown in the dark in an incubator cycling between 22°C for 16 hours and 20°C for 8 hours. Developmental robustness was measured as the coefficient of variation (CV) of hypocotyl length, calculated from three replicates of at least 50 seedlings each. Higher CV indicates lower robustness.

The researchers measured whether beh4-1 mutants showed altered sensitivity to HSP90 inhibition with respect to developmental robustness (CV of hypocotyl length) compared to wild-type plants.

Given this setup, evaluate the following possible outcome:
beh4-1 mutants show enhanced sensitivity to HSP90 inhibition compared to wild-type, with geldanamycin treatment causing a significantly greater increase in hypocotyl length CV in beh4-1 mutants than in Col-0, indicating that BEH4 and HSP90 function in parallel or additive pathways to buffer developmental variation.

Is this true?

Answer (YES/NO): NO